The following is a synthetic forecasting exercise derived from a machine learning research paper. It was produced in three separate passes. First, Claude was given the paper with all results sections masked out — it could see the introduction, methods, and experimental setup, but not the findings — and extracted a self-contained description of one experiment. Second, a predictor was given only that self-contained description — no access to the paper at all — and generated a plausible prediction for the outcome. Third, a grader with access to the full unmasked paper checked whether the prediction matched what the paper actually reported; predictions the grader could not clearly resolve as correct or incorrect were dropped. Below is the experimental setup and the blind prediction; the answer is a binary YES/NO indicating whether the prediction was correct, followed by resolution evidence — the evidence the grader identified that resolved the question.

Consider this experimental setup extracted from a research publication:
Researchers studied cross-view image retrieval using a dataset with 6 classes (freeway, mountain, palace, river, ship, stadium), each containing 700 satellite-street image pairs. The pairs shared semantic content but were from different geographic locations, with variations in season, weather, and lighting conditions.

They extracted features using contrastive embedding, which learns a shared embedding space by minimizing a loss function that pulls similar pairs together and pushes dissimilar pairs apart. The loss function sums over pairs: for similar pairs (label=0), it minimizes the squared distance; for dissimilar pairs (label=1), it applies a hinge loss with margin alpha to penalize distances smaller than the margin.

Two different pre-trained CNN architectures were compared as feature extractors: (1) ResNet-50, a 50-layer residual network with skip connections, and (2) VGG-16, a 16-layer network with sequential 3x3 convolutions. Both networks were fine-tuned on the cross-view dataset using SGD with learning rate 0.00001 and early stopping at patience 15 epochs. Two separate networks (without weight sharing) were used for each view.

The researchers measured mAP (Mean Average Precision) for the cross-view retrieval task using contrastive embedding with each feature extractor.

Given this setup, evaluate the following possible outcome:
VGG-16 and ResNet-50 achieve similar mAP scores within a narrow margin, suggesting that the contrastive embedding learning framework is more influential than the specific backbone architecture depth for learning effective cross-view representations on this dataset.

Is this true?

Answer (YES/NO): NO